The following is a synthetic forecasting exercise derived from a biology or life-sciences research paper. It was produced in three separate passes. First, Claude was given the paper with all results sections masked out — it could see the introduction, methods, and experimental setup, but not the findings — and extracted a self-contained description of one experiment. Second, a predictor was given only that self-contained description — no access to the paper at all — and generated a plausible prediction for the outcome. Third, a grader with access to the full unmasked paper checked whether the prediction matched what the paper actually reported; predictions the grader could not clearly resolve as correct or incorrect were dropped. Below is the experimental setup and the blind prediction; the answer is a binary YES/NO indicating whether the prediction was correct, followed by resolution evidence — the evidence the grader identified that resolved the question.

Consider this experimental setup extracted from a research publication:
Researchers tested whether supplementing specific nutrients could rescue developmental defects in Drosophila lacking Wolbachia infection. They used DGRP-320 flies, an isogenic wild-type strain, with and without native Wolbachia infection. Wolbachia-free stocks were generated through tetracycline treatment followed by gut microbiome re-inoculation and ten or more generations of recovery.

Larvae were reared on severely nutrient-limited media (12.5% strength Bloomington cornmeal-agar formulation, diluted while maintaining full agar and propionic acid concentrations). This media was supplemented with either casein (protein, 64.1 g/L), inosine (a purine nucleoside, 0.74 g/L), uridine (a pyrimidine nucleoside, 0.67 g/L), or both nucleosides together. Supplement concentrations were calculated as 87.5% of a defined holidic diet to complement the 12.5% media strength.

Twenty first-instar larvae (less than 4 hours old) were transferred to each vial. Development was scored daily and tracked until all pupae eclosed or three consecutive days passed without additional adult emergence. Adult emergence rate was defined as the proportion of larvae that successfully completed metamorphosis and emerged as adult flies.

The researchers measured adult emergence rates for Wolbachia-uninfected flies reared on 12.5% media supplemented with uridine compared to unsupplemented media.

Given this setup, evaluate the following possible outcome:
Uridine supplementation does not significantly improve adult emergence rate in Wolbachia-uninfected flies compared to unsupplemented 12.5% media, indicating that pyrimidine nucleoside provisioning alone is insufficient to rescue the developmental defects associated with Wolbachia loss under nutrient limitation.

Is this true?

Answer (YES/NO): NO